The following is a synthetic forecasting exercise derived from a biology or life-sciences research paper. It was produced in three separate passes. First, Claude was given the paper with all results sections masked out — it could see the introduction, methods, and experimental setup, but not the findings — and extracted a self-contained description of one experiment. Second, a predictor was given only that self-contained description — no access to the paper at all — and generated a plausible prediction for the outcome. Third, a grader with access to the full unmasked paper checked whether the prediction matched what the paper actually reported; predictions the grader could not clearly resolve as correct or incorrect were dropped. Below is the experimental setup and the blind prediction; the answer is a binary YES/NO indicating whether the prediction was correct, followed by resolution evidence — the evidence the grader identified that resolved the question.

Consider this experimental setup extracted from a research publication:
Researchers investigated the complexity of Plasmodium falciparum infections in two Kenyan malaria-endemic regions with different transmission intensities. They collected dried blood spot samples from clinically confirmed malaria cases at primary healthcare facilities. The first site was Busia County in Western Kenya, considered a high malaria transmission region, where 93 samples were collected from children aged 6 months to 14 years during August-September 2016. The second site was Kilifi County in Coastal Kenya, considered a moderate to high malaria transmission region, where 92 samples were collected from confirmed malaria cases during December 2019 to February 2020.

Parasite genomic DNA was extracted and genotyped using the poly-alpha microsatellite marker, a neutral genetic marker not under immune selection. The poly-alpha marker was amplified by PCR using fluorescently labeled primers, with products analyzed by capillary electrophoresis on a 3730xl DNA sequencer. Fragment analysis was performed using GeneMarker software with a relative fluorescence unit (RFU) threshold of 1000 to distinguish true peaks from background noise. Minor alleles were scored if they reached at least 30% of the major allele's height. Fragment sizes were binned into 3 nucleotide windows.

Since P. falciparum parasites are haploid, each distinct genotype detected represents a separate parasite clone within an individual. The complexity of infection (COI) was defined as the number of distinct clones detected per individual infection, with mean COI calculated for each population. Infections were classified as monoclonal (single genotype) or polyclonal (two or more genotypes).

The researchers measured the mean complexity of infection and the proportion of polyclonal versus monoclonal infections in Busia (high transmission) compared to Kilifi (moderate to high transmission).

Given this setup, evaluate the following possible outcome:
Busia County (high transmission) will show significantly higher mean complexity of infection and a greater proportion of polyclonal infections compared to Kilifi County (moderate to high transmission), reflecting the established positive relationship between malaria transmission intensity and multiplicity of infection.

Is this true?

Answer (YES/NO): YES